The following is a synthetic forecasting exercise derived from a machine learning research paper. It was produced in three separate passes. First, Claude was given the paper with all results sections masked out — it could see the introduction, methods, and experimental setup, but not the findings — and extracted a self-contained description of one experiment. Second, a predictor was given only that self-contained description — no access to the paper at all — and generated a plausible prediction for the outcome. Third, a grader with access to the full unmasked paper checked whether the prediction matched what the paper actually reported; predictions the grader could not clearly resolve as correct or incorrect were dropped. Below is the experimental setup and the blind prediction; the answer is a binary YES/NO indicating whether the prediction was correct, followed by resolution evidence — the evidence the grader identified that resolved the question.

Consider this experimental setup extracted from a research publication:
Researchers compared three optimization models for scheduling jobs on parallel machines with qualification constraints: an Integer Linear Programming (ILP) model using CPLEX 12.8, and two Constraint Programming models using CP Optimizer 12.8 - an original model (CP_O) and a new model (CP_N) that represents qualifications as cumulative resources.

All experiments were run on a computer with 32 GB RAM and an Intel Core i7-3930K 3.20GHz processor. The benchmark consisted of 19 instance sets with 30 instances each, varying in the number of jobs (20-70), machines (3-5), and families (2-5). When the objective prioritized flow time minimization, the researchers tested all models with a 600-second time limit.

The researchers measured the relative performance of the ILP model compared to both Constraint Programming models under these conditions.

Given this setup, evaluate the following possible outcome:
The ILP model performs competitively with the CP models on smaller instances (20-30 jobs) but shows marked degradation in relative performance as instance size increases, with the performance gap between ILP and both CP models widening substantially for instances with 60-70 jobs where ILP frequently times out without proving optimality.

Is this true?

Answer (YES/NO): NO